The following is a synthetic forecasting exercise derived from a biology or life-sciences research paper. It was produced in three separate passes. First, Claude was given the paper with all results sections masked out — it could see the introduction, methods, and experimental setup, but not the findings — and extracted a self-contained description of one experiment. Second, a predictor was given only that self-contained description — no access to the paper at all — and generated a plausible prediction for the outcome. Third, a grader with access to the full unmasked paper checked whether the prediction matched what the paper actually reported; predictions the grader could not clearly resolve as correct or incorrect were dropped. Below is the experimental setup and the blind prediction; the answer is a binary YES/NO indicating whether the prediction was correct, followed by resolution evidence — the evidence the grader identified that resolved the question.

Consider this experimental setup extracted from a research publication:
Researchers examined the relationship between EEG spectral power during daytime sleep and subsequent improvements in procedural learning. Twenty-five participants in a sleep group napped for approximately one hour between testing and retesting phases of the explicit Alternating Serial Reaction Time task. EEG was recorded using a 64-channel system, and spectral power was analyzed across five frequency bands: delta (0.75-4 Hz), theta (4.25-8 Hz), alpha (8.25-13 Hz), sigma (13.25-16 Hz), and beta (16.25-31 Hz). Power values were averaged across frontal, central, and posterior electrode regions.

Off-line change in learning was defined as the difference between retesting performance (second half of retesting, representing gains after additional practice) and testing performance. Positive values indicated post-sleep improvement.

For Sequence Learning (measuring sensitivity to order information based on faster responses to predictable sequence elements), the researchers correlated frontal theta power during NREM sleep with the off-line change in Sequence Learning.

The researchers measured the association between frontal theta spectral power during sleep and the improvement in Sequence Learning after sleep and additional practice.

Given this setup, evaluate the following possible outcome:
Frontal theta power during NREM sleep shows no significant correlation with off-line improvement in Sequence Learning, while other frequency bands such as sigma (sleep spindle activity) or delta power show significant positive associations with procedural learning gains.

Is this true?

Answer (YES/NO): NO